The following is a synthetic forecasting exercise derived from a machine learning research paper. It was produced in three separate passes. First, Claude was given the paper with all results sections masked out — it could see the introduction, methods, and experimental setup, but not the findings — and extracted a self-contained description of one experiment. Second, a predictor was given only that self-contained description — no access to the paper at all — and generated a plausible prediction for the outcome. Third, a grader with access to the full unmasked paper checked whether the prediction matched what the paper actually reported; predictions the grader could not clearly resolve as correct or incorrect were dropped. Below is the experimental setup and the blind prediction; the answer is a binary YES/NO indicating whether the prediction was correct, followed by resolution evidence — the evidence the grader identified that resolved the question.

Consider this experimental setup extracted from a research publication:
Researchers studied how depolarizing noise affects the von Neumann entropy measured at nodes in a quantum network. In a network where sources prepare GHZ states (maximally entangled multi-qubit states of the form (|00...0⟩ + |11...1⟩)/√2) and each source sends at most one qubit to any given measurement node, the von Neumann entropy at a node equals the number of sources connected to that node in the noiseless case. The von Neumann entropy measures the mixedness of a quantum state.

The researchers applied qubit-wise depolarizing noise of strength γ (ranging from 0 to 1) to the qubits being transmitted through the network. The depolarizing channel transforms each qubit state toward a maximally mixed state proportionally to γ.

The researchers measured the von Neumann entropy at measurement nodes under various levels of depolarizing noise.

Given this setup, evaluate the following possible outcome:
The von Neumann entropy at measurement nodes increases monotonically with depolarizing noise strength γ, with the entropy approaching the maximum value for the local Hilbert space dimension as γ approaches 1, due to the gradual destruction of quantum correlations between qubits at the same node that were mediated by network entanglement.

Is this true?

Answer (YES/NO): NO